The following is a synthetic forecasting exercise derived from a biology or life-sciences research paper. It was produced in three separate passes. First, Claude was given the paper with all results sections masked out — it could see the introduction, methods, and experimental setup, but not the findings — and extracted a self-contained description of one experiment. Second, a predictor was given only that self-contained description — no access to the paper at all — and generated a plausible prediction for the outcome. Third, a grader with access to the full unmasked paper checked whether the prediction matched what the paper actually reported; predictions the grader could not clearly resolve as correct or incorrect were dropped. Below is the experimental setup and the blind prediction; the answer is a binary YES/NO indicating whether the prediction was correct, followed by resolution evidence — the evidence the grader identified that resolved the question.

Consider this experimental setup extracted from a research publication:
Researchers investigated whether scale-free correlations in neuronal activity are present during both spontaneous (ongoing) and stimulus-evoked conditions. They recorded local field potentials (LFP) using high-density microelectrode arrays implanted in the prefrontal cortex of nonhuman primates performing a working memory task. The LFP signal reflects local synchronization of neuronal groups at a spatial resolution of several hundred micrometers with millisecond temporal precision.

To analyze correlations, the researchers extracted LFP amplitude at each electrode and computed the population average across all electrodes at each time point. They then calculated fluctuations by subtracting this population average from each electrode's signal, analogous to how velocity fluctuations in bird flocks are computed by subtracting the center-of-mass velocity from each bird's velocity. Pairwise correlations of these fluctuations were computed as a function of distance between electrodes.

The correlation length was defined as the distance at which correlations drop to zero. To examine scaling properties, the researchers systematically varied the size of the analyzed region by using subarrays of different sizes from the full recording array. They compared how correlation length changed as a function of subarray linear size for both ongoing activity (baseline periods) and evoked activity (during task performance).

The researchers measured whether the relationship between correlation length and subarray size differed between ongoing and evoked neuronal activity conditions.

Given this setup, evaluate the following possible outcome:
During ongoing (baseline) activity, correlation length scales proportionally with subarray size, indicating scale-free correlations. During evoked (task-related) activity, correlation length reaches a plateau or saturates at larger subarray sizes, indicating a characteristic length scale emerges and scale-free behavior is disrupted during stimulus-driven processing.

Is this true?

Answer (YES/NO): NO